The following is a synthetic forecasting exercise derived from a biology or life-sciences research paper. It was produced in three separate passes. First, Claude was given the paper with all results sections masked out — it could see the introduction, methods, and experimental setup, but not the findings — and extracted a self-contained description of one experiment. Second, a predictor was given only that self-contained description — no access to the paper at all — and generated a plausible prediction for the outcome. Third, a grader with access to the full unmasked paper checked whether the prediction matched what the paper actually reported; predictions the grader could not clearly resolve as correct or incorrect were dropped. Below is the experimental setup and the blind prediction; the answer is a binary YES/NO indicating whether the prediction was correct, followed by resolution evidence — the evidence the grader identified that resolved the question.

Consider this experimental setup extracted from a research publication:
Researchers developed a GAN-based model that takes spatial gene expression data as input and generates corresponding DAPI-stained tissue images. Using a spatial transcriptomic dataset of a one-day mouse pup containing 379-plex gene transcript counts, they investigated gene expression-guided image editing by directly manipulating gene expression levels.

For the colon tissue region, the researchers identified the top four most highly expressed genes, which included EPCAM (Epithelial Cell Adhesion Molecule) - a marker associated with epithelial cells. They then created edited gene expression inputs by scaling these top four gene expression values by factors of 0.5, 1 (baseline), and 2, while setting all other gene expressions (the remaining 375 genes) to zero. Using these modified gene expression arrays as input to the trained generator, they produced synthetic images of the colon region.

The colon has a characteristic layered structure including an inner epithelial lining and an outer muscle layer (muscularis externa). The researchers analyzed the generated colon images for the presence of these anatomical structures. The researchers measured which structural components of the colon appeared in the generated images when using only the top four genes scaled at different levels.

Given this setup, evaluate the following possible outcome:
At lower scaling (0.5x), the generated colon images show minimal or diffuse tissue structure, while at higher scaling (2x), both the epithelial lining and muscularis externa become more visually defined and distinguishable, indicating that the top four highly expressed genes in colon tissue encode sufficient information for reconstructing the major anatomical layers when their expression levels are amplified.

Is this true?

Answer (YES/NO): NO